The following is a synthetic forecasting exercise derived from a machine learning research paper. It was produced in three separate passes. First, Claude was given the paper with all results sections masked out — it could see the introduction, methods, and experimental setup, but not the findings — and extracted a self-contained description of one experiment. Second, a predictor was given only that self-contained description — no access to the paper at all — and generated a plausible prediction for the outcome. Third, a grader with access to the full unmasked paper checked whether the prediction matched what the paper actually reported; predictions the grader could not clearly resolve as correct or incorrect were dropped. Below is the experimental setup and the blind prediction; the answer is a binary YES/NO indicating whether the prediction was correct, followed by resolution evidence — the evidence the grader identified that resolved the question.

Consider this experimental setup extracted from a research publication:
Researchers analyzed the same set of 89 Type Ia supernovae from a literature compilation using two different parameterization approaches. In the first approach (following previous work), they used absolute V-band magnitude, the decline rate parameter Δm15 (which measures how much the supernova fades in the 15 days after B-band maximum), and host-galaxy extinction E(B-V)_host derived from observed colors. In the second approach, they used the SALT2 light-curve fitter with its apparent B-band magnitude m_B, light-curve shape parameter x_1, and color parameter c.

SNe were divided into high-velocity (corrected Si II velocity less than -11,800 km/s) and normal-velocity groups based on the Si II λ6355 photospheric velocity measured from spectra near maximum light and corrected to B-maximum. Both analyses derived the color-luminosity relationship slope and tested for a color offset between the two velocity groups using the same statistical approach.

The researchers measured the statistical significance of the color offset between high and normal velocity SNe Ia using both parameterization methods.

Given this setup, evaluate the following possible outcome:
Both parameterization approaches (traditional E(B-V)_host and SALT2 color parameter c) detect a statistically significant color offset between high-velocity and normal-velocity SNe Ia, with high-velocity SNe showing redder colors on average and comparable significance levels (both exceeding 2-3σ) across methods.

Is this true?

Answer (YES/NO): NO